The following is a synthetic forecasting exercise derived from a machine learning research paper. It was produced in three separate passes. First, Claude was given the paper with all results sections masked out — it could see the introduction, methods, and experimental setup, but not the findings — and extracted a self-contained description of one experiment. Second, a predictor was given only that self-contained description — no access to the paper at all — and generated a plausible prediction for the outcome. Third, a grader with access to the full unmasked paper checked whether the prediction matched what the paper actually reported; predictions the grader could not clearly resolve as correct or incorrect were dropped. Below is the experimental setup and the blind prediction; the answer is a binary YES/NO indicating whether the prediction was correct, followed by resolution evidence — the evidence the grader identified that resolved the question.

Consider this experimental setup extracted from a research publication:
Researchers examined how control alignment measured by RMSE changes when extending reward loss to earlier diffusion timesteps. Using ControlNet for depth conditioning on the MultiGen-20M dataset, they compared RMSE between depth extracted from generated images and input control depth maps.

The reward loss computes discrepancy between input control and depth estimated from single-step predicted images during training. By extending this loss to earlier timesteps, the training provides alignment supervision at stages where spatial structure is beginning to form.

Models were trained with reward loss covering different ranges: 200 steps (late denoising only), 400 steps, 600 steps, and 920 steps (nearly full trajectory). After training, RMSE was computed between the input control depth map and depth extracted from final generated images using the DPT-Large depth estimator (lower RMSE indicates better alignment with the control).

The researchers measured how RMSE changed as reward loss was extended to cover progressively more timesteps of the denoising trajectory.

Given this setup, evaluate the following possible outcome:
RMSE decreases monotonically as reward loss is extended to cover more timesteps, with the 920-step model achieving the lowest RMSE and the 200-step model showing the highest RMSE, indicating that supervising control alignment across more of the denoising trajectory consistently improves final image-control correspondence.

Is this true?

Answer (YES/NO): YES